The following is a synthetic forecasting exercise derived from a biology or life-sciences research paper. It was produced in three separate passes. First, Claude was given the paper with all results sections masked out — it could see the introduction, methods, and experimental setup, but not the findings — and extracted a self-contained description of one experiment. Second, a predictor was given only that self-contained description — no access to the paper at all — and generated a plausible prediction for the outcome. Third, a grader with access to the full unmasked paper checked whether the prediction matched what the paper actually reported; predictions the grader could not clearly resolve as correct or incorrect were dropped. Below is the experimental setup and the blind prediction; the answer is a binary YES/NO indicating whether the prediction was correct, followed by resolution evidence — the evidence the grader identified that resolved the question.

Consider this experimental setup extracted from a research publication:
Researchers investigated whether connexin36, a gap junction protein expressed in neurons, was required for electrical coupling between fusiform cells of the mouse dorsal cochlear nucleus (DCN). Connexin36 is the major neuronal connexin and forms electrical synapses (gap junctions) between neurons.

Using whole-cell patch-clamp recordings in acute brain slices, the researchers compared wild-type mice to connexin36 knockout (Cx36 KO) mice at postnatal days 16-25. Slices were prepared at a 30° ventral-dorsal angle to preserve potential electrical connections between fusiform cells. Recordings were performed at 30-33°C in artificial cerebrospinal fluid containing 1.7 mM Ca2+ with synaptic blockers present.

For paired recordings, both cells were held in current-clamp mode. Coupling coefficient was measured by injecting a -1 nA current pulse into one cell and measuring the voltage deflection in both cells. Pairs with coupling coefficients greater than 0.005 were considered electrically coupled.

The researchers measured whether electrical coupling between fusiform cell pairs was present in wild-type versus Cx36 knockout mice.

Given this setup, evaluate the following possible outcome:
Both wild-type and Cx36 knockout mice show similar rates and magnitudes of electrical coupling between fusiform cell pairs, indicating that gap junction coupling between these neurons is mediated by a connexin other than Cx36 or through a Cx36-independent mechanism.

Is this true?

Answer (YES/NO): NO